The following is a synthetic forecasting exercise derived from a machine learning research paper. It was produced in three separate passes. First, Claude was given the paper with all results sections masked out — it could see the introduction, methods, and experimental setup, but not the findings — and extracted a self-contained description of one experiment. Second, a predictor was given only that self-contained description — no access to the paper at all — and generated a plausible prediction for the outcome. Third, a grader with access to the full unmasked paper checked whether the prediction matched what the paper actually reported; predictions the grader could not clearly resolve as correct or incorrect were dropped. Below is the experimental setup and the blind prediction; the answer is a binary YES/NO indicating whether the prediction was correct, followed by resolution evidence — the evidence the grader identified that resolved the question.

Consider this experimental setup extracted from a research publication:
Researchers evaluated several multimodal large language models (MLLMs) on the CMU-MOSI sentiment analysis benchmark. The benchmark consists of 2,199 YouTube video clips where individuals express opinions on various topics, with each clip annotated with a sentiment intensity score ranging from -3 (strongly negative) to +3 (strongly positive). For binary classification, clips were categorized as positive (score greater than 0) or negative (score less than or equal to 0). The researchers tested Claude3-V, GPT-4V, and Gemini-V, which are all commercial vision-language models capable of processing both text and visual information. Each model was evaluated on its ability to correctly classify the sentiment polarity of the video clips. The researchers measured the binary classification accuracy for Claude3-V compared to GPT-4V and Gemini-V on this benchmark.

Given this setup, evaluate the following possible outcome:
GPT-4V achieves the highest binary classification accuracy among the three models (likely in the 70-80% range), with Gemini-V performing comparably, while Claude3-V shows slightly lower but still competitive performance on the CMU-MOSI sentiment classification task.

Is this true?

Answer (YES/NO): NO